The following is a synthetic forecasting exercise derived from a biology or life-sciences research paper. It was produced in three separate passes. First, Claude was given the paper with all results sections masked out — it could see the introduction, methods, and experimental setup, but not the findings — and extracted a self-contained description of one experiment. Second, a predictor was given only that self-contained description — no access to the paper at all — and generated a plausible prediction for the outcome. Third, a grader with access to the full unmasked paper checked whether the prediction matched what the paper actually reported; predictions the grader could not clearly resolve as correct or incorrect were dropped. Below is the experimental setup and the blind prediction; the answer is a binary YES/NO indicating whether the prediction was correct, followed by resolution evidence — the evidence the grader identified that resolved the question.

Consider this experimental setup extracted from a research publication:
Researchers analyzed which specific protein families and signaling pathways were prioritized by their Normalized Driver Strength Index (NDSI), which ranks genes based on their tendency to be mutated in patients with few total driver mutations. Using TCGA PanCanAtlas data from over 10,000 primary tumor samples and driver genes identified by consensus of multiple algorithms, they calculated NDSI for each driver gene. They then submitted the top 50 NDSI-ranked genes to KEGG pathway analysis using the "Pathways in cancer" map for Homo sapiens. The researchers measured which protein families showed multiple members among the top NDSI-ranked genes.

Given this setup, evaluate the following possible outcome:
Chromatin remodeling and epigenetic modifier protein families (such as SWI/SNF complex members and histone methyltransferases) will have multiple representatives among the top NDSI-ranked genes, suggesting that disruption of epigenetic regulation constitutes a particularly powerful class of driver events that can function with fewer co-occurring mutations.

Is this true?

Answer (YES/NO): NO